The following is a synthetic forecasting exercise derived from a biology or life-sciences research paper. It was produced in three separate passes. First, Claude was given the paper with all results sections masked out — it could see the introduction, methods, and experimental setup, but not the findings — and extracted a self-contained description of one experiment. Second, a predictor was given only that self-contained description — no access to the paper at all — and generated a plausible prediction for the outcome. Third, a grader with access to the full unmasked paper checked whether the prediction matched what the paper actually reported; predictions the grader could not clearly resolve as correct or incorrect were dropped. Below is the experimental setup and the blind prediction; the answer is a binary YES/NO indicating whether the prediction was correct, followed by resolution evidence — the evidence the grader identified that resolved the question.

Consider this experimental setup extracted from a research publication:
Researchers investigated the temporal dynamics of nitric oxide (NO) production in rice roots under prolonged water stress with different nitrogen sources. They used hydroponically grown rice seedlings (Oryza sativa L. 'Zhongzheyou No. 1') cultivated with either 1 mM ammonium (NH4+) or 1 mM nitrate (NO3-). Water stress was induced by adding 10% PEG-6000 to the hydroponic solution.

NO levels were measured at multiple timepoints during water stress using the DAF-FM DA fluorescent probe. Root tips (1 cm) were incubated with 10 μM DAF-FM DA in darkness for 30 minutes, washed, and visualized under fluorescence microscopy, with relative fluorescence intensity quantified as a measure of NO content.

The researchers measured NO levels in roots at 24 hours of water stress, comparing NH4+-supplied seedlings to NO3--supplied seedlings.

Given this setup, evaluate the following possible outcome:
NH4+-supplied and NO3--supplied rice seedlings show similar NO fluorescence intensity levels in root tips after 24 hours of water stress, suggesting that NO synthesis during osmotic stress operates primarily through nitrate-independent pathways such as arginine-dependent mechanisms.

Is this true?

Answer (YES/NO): NO